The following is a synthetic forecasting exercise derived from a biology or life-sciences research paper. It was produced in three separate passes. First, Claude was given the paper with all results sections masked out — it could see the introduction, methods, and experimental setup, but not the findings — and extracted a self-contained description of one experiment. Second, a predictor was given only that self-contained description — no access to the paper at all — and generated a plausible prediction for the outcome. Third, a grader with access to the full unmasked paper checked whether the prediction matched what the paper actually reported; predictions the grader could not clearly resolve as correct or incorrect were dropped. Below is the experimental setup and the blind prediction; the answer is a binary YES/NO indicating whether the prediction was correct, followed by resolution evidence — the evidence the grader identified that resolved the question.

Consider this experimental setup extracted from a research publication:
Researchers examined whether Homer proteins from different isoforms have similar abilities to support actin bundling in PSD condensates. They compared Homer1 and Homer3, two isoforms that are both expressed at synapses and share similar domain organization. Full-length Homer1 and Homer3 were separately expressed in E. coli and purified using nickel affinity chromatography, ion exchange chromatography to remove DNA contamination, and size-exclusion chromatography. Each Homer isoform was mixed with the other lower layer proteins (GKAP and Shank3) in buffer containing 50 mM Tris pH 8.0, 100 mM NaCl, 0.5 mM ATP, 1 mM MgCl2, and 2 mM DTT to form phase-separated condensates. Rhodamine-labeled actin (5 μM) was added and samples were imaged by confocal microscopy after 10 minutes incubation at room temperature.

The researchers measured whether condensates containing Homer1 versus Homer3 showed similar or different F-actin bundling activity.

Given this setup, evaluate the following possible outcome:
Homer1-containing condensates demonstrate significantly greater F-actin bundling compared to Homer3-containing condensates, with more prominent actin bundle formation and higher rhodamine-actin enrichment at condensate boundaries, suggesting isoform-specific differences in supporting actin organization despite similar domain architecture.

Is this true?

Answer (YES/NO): NO